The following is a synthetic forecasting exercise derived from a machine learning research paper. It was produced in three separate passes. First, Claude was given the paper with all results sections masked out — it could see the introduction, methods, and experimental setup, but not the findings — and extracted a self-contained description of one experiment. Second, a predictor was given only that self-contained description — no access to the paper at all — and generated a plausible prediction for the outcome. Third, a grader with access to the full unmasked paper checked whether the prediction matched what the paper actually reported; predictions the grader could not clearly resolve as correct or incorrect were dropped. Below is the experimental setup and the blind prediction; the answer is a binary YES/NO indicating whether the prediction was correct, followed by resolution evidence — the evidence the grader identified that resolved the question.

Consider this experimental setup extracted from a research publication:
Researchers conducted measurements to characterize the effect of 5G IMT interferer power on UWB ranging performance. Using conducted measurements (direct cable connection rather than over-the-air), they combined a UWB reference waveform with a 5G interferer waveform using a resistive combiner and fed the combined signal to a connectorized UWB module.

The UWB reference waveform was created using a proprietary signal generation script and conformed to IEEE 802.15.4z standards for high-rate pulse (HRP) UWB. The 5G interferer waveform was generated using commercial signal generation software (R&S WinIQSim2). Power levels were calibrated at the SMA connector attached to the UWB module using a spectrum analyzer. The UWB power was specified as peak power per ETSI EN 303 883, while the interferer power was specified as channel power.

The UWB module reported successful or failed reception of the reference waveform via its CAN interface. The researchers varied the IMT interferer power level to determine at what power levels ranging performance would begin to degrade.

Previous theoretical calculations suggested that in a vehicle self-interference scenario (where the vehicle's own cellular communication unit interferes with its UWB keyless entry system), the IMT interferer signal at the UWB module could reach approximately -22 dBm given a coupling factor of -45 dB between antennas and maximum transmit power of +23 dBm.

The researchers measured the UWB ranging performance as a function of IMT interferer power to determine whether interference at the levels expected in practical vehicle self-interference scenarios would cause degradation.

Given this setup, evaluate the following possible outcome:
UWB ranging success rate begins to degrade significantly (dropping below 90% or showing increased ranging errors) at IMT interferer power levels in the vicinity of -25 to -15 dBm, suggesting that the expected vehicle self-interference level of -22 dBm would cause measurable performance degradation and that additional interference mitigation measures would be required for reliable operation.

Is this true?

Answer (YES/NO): NO